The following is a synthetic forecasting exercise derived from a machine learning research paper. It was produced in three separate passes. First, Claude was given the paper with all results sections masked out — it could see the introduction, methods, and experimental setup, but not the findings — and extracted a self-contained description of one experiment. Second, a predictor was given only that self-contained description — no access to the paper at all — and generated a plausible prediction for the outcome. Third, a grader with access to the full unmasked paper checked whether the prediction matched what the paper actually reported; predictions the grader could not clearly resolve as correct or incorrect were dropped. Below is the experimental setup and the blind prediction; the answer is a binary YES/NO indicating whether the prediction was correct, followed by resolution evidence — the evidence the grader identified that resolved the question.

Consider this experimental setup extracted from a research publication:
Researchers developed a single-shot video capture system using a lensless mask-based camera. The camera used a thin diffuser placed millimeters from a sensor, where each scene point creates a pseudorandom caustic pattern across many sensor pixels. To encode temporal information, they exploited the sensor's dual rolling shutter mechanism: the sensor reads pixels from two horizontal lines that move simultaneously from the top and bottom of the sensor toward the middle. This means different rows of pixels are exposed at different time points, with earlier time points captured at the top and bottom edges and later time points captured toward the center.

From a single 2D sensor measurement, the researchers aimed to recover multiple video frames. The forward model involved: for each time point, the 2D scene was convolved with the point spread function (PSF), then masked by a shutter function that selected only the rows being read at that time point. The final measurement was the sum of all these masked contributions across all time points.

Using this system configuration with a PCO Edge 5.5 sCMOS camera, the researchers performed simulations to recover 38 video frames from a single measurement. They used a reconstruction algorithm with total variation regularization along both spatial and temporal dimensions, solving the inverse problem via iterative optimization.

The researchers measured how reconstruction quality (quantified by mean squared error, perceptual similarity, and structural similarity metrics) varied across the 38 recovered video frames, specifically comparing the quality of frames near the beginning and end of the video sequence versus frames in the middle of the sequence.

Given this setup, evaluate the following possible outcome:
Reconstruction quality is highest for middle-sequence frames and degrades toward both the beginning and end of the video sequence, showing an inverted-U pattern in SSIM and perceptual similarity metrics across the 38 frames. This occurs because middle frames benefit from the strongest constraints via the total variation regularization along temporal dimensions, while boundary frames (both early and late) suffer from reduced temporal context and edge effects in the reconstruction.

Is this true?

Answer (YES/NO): YES